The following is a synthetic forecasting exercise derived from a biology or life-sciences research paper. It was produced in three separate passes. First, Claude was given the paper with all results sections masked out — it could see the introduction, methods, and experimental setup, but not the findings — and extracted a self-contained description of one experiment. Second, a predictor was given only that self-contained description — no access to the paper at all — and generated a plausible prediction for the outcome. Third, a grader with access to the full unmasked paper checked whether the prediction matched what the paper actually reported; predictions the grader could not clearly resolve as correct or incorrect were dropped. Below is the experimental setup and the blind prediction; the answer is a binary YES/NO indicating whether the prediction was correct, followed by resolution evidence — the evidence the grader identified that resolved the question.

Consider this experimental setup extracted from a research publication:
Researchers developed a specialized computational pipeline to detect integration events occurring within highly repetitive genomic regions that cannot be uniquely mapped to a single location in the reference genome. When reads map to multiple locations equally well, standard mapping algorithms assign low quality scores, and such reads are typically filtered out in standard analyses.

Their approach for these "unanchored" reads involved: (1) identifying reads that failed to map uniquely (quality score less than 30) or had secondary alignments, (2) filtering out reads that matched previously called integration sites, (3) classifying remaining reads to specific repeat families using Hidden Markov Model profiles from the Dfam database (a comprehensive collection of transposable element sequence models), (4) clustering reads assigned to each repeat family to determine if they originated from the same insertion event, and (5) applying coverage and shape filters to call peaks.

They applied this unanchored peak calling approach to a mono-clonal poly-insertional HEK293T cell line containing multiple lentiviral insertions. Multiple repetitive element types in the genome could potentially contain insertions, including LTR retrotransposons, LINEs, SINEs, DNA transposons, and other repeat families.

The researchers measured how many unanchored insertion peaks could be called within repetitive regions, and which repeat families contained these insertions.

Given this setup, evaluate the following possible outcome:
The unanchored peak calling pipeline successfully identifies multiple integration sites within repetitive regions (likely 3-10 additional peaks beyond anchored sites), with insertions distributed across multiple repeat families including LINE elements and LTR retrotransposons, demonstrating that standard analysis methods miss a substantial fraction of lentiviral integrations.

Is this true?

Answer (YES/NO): NO